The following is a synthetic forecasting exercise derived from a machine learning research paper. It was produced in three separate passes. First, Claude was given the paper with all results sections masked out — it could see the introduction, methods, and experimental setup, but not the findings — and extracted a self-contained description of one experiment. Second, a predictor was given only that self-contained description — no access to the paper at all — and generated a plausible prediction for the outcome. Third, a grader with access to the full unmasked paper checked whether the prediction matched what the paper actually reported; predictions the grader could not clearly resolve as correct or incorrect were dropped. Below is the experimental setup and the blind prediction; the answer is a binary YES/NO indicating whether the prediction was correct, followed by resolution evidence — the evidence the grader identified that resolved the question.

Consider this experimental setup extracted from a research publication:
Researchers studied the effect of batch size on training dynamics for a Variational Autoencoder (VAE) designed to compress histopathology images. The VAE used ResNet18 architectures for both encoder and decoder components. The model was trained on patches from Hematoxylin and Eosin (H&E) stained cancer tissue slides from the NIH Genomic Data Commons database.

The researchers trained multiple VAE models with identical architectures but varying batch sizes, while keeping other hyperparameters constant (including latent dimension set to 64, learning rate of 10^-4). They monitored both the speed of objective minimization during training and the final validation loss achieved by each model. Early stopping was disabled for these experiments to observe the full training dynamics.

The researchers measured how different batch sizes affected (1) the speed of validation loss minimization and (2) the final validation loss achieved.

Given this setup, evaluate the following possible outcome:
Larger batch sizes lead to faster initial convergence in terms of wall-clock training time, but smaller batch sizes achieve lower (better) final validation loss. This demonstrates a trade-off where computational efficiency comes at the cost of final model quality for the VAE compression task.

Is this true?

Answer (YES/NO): YES